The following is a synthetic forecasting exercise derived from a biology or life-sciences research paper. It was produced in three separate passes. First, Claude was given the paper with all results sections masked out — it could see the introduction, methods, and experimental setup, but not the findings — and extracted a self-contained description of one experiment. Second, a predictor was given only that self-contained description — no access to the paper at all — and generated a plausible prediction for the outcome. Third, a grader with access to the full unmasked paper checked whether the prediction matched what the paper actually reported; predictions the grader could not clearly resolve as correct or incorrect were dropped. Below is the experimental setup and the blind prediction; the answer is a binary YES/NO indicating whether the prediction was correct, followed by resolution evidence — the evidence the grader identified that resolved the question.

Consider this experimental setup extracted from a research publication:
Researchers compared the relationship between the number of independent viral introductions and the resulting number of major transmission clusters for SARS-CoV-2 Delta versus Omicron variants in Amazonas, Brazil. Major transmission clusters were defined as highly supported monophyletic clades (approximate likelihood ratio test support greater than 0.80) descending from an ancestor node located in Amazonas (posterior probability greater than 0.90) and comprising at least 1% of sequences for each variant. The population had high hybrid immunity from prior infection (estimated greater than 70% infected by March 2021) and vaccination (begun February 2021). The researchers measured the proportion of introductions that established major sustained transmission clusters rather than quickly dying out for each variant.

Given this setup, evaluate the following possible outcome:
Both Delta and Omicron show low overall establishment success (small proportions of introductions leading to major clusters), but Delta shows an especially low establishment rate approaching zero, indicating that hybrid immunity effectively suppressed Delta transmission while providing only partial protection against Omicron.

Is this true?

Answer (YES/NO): NO